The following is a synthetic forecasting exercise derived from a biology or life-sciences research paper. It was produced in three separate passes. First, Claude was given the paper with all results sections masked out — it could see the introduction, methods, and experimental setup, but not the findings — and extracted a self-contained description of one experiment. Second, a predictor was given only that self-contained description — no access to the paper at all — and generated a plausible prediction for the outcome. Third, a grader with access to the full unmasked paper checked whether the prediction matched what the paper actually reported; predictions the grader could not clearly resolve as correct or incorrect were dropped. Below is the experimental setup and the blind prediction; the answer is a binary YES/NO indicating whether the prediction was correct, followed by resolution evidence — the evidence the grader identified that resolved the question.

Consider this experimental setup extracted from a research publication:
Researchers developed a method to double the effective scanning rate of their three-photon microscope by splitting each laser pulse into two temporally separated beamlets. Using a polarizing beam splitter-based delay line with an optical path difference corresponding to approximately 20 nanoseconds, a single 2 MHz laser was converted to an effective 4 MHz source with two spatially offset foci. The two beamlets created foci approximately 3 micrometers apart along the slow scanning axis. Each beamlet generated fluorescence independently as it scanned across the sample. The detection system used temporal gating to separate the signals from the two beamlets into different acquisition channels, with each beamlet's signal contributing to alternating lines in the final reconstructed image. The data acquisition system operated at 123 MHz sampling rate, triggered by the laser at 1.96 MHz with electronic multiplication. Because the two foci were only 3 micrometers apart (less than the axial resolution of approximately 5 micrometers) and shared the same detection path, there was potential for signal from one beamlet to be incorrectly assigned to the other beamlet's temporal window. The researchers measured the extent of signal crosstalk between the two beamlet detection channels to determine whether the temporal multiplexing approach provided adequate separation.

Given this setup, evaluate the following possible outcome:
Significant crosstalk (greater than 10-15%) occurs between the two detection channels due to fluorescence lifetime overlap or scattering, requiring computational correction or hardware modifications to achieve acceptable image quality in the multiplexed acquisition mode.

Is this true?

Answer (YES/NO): NO